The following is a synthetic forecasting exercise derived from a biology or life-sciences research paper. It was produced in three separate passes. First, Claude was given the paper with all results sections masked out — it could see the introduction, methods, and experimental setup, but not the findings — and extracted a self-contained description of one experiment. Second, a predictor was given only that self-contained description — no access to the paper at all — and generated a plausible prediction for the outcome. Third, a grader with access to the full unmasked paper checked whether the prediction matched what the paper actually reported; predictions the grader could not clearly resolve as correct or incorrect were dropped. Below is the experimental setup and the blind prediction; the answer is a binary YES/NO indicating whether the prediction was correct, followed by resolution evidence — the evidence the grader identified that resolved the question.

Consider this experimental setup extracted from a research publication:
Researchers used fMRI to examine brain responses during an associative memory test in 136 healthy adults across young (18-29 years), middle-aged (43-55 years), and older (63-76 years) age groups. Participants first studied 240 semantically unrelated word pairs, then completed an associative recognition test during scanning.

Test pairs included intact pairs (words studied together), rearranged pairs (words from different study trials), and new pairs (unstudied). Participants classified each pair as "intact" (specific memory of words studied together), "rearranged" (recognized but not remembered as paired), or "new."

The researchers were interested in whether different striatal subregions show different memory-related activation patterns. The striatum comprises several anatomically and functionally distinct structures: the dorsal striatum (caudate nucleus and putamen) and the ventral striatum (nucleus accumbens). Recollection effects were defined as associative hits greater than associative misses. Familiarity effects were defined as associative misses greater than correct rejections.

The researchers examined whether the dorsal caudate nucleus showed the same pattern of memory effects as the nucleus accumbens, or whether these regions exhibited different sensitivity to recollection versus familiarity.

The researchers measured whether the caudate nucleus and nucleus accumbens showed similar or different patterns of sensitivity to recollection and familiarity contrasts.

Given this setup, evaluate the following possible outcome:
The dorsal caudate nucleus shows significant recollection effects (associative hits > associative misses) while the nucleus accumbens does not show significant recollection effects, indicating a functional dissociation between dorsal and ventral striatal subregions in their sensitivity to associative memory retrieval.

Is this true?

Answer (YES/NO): NO